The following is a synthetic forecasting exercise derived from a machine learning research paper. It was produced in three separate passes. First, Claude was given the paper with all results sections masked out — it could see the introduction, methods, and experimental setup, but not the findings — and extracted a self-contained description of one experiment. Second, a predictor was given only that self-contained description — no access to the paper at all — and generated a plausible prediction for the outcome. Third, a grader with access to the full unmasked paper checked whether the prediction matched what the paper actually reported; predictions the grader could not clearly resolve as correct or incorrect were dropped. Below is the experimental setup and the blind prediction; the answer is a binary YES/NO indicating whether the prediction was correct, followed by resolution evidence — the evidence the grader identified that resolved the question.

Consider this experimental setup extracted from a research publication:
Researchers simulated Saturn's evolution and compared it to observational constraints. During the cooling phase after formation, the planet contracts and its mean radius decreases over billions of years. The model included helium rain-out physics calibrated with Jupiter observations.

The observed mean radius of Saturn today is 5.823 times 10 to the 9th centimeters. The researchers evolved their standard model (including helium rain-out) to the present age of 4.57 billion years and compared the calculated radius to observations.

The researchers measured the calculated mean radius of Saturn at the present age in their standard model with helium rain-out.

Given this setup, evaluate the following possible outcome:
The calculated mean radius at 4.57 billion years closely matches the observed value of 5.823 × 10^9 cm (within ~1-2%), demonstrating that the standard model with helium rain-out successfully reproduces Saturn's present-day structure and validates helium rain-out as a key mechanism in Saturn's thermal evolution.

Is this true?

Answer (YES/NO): YES